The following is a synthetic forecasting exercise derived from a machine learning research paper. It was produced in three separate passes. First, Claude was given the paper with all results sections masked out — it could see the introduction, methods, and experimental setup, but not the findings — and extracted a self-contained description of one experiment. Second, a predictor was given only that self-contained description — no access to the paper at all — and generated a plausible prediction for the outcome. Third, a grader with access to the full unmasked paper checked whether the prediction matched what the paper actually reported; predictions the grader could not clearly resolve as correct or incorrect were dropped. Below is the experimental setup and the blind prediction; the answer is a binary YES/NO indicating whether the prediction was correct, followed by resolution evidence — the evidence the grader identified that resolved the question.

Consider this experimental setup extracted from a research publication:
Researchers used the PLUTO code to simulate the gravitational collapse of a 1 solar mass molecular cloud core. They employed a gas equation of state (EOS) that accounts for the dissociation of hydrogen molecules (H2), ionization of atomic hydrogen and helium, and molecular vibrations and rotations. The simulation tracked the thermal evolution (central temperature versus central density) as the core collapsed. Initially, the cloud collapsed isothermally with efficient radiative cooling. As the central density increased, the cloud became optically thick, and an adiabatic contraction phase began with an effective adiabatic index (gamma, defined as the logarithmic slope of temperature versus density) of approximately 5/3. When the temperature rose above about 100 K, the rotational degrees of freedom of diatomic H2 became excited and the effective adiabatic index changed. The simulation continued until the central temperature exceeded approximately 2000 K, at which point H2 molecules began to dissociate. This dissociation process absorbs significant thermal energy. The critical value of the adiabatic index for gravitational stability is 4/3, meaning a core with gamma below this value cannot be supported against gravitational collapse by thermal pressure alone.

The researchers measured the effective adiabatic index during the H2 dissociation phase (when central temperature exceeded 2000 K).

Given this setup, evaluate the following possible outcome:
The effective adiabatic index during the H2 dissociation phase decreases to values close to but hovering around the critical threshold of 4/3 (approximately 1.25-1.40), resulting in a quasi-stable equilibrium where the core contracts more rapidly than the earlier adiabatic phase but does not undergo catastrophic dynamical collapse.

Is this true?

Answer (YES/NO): NO